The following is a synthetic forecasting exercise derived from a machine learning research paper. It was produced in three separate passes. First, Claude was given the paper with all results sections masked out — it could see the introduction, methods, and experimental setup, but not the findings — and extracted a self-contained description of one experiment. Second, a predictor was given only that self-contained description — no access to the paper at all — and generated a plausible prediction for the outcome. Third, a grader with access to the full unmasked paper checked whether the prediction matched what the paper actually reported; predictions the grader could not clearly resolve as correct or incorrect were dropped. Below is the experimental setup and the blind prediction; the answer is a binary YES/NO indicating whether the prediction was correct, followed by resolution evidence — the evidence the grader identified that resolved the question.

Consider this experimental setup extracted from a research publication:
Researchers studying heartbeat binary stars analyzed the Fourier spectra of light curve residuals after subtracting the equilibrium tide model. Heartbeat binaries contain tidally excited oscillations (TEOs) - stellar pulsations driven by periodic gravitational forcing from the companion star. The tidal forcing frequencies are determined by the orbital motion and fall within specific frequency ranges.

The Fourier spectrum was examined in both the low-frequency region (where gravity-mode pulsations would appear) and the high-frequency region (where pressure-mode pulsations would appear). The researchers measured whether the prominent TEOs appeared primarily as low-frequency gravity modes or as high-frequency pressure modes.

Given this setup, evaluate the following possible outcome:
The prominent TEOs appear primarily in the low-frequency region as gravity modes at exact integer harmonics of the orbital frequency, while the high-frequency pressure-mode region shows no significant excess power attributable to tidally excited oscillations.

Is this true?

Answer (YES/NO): NO